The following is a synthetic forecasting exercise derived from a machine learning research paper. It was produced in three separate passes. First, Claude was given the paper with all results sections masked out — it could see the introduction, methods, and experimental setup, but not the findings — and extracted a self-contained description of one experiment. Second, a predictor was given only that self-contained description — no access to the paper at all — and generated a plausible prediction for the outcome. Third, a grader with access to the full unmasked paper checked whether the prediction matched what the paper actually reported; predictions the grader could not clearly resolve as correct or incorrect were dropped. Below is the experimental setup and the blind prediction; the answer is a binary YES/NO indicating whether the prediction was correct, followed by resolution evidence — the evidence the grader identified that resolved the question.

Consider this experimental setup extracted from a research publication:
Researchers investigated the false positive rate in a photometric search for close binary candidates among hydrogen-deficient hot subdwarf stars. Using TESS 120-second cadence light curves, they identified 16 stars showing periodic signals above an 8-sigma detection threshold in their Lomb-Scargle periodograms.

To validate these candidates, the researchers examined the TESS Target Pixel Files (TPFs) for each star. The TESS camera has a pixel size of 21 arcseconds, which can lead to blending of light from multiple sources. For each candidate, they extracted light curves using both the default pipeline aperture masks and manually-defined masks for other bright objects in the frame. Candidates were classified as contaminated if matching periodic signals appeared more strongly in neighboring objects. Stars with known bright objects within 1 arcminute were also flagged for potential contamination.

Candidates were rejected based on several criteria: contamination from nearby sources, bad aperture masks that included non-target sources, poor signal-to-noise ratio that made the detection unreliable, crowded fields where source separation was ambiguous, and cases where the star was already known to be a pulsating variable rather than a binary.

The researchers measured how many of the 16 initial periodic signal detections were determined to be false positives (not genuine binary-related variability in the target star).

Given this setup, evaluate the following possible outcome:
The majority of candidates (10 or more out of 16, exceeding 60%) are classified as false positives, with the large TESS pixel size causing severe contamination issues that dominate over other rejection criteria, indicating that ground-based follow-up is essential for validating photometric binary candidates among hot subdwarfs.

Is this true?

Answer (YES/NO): YES